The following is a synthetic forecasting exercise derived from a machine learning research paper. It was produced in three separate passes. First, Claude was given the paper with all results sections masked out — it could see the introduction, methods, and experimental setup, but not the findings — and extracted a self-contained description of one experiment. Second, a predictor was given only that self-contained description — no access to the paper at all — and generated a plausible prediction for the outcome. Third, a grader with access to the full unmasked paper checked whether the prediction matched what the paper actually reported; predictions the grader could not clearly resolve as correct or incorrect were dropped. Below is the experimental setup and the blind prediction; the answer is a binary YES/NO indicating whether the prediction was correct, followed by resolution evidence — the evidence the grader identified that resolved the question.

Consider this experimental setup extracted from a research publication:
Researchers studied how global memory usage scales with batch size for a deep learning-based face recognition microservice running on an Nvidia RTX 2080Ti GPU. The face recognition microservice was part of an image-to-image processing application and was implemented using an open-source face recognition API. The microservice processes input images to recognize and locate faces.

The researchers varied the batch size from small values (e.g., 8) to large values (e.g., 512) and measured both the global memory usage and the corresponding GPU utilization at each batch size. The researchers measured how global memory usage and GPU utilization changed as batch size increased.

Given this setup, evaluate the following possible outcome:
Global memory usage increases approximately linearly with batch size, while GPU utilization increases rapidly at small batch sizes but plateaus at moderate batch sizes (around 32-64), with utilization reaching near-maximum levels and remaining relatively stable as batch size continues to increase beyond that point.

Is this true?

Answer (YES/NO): NO